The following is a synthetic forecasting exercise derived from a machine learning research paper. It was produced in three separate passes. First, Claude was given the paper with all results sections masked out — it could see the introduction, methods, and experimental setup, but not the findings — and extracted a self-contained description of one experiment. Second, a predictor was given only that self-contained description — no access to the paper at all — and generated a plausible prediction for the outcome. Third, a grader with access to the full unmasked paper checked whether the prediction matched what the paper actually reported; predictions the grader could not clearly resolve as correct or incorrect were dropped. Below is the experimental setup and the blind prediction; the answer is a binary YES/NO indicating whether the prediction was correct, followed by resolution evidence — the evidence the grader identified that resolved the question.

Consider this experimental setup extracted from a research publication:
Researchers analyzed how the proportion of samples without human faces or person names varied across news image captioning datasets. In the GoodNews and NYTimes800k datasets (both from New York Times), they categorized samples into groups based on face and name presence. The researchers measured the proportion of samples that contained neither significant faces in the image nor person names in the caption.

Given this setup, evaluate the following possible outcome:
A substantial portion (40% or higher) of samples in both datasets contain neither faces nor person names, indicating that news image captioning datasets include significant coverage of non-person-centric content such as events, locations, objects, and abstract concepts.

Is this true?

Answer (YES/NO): NO